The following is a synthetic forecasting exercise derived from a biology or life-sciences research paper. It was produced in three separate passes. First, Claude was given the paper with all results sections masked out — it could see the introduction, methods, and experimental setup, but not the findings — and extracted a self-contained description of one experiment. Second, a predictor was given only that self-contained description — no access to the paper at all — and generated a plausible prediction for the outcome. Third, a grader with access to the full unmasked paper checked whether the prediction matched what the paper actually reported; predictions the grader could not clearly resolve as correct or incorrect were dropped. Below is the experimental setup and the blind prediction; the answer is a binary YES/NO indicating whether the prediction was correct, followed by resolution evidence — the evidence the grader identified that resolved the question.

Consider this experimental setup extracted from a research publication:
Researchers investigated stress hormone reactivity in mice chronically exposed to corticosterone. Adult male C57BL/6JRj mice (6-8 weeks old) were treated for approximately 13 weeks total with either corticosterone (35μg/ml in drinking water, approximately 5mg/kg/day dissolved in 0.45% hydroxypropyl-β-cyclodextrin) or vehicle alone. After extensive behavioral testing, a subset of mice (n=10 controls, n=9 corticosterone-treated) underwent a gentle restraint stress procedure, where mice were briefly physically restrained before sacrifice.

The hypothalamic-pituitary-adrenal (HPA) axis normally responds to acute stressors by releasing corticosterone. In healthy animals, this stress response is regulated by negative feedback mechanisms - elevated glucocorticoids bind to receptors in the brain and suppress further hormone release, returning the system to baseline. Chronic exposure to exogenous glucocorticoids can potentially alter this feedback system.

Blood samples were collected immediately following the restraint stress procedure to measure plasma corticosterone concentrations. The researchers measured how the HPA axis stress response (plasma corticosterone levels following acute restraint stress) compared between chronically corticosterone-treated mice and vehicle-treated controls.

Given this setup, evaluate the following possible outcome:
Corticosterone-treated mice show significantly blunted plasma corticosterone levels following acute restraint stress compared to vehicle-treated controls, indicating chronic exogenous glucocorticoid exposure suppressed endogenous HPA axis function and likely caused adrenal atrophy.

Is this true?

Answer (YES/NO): YES